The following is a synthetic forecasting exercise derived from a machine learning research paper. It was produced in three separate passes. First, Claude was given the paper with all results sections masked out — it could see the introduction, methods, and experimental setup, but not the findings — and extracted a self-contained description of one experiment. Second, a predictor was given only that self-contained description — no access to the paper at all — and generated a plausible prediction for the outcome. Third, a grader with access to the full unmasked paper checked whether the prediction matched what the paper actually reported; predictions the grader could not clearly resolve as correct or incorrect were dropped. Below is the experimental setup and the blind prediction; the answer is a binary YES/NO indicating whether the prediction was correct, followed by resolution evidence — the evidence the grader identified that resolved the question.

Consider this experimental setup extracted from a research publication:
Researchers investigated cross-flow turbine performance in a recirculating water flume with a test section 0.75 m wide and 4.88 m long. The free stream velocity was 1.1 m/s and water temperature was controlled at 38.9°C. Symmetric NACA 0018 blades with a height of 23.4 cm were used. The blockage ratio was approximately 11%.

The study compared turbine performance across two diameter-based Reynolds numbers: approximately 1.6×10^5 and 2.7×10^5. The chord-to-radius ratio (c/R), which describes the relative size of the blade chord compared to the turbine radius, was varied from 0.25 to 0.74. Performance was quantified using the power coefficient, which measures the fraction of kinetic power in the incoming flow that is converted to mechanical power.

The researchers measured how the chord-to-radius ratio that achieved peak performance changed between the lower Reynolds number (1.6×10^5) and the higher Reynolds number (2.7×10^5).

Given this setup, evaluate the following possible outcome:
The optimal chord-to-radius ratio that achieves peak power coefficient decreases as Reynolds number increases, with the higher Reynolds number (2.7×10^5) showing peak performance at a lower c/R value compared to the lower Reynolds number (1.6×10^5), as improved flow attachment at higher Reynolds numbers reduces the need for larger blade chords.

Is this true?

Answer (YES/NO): YES